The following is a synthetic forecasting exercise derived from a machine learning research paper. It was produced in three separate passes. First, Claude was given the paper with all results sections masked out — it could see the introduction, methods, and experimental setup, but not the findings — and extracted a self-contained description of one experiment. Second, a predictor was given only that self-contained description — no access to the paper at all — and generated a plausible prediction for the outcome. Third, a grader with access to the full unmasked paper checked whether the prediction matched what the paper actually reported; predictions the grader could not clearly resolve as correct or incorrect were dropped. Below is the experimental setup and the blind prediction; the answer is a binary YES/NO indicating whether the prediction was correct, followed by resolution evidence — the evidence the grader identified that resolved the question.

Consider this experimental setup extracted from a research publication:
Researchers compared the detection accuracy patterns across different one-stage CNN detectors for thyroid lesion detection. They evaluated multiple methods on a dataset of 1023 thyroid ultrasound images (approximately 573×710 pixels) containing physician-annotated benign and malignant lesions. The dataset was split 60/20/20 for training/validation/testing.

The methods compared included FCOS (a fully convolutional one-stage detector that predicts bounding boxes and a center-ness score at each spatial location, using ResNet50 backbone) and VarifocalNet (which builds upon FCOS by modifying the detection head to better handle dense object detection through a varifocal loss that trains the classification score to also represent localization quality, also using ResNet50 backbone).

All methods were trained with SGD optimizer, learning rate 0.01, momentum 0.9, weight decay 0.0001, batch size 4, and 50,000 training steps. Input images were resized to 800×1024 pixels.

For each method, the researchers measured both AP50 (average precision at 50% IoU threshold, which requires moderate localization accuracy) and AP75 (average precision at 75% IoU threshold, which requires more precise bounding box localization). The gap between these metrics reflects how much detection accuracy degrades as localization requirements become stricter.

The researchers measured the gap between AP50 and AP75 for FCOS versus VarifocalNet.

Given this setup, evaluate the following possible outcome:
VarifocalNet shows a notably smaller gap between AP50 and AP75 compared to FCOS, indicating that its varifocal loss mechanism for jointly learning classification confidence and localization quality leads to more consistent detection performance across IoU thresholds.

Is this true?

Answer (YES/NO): NO